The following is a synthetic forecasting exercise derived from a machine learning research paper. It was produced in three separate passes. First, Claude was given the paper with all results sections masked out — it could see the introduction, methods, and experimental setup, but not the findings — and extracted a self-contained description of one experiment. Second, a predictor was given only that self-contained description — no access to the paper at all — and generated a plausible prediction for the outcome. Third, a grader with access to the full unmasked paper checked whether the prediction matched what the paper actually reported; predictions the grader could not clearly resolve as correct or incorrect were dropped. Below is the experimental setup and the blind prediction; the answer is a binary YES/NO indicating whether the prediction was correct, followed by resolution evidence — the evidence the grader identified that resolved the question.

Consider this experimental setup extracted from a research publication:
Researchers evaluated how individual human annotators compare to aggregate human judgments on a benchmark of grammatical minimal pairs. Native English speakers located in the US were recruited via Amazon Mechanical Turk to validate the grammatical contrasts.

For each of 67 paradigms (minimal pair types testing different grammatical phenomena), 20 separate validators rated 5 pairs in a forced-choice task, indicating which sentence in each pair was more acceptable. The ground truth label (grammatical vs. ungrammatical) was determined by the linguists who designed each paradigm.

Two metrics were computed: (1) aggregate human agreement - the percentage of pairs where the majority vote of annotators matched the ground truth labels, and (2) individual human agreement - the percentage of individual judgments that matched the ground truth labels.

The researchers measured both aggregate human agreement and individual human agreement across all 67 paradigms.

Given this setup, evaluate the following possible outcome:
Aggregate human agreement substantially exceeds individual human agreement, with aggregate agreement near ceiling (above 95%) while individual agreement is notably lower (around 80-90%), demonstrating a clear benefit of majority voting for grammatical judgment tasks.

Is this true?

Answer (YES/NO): YES